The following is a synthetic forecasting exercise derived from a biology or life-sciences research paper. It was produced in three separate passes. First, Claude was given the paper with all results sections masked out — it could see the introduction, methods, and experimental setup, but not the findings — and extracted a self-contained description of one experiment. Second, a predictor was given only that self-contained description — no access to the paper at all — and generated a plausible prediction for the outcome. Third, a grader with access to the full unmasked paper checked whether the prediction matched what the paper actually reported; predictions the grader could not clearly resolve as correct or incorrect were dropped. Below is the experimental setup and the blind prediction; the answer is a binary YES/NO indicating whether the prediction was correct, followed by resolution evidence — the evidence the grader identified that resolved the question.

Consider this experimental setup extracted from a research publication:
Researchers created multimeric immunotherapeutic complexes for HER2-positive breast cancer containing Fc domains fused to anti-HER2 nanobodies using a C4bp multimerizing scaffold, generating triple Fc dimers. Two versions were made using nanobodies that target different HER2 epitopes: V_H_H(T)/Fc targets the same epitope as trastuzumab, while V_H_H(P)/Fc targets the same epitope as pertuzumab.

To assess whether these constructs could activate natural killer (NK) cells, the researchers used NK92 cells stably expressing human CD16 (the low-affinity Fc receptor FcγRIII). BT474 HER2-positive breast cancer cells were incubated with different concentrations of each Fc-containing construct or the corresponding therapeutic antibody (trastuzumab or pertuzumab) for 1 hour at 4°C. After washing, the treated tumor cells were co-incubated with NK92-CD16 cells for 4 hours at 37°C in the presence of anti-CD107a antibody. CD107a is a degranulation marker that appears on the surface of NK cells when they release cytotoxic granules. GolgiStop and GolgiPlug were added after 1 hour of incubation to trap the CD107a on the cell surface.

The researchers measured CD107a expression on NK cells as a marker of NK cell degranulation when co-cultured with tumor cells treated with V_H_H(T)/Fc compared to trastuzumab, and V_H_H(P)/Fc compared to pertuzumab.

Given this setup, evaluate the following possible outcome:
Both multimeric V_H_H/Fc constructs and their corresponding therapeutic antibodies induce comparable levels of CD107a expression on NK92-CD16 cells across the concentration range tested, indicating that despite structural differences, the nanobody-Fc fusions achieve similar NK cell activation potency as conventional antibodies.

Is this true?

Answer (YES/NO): NO